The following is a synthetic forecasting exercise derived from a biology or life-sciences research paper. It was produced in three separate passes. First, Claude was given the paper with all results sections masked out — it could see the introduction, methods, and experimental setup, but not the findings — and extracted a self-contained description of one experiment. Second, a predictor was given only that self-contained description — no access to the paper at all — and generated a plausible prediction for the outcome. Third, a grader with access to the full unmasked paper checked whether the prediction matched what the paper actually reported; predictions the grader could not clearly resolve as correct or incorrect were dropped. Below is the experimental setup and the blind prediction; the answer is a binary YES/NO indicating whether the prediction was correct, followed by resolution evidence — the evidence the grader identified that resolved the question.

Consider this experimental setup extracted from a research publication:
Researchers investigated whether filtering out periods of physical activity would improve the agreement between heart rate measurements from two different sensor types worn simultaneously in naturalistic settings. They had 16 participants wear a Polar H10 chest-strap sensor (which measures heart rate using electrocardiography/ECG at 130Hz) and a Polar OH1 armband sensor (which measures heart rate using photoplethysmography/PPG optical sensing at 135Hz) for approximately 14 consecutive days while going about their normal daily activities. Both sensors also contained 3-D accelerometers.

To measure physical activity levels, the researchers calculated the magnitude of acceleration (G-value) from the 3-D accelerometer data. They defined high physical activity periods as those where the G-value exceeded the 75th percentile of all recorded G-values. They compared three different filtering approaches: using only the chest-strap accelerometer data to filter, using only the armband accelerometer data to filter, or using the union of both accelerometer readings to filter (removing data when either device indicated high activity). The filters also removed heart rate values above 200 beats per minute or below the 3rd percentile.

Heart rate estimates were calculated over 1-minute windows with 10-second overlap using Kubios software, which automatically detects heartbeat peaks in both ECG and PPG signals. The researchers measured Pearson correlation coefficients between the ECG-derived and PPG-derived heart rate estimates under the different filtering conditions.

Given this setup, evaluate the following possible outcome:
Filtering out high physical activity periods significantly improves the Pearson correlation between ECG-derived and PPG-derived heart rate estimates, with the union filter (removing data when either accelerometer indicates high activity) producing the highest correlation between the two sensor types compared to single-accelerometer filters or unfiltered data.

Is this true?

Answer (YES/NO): NO